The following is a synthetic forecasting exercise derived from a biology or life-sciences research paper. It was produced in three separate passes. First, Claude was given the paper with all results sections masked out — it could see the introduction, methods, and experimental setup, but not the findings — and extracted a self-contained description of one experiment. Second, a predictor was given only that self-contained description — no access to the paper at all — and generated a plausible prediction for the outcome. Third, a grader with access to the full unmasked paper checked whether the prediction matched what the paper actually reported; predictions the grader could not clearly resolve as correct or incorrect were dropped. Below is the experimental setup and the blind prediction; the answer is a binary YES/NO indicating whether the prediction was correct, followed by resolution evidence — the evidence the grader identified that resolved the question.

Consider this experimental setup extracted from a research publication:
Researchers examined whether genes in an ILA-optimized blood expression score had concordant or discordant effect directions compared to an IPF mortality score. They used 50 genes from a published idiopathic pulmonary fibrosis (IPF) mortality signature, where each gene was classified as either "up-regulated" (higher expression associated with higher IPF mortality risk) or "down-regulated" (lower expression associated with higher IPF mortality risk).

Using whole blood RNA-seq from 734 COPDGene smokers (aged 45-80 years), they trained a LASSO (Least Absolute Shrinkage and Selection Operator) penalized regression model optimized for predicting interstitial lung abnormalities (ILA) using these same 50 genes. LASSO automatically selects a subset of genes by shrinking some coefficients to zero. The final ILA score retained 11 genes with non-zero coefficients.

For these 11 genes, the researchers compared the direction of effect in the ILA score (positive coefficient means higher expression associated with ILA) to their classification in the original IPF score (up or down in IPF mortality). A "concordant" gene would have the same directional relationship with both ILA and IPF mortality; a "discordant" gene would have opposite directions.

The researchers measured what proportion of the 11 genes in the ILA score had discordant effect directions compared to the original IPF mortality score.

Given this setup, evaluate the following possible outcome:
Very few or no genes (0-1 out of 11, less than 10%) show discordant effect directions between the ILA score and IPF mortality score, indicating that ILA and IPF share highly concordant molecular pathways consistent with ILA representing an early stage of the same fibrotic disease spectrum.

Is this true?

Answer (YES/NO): NO